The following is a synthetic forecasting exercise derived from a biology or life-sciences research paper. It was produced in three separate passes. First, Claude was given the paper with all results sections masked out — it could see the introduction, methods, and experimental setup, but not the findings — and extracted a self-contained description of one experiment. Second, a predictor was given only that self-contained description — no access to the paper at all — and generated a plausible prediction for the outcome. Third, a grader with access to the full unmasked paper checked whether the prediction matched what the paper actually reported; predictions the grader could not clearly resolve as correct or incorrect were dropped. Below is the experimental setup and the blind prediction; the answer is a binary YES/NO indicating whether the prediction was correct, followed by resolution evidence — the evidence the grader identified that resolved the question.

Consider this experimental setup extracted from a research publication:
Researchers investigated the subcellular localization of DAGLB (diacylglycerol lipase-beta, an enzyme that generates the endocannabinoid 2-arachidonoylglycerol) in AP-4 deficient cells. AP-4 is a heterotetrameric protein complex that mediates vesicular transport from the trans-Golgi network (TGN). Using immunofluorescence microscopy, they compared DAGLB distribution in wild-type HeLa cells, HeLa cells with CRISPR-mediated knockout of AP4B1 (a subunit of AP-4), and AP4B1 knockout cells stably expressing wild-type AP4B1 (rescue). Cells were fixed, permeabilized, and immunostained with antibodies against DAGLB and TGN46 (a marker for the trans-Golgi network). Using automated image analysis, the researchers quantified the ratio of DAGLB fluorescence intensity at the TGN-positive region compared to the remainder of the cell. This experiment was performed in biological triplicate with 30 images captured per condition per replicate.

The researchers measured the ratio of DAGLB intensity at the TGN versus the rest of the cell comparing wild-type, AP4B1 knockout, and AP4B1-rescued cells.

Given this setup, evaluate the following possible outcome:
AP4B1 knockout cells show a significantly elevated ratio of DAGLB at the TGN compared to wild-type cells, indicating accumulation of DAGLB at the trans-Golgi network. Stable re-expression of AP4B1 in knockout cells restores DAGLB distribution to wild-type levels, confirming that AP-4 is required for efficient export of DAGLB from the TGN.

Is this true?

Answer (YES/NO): YES